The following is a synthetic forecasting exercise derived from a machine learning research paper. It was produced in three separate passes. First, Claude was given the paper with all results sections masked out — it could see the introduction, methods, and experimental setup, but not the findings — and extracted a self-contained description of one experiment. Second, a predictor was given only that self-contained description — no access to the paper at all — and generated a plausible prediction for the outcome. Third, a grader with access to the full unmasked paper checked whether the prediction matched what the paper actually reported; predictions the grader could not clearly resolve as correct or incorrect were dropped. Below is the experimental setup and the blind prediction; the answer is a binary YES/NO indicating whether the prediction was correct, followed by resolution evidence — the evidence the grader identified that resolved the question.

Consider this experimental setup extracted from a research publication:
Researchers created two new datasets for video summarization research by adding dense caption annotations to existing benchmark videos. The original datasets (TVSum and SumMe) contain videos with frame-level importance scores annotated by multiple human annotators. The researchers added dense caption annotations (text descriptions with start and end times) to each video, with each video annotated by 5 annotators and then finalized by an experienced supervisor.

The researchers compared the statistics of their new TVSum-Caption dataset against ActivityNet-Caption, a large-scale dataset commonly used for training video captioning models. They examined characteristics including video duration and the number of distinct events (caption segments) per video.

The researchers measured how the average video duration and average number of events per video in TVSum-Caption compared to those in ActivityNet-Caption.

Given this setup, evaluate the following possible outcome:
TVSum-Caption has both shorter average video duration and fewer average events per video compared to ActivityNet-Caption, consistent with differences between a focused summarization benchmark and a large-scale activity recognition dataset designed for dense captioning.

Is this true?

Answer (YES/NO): NO